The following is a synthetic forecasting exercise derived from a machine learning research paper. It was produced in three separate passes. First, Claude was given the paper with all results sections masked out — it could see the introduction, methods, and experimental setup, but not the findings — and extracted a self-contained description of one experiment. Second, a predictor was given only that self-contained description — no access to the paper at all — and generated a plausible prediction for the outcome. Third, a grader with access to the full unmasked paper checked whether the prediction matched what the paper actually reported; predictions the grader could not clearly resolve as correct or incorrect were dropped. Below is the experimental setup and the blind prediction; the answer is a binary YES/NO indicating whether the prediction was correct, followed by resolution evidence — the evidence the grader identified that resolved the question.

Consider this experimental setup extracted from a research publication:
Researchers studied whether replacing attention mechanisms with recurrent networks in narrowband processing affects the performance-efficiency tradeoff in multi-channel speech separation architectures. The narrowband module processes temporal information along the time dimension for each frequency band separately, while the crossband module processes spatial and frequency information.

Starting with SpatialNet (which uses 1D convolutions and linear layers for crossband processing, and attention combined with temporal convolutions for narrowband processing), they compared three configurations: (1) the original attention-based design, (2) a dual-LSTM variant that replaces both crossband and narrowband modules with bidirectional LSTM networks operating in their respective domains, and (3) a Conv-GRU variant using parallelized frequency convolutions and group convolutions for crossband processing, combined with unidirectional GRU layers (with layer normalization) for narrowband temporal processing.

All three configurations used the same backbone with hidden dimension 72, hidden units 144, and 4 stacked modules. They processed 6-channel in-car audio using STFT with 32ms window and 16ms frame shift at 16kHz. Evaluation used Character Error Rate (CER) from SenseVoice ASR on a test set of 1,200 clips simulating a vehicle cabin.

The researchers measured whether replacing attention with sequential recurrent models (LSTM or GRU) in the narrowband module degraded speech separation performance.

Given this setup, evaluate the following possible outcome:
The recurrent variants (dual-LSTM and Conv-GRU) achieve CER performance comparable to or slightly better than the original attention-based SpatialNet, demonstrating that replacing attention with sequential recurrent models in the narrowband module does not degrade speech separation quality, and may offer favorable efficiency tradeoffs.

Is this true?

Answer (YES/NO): YES